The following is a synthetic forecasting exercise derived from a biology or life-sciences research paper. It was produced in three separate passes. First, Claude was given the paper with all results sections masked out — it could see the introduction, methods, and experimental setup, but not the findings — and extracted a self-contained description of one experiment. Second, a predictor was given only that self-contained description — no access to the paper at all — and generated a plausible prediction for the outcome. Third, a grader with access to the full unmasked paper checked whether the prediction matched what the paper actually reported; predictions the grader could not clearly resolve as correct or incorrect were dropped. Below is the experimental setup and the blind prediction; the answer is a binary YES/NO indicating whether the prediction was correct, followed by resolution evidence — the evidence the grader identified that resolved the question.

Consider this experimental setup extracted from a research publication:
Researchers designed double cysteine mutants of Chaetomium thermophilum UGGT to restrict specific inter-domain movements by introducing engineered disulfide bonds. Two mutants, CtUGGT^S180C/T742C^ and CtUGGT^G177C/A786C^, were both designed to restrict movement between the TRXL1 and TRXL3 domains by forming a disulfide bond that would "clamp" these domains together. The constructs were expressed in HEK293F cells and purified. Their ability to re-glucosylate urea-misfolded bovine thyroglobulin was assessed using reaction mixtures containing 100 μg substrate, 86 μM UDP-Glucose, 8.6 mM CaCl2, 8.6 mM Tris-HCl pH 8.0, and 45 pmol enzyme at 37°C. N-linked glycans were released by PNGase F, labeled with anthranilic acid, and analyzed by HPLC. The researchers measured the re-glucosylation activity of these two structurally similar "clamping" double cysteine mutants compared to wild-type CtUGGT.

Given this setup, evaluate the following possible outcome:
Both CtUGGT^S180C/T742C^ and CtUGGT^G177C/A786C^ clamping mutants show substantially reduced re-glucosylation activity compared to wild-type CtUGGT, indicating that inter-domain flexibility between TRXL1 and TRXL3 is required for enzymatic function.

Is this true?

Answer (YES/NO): NO